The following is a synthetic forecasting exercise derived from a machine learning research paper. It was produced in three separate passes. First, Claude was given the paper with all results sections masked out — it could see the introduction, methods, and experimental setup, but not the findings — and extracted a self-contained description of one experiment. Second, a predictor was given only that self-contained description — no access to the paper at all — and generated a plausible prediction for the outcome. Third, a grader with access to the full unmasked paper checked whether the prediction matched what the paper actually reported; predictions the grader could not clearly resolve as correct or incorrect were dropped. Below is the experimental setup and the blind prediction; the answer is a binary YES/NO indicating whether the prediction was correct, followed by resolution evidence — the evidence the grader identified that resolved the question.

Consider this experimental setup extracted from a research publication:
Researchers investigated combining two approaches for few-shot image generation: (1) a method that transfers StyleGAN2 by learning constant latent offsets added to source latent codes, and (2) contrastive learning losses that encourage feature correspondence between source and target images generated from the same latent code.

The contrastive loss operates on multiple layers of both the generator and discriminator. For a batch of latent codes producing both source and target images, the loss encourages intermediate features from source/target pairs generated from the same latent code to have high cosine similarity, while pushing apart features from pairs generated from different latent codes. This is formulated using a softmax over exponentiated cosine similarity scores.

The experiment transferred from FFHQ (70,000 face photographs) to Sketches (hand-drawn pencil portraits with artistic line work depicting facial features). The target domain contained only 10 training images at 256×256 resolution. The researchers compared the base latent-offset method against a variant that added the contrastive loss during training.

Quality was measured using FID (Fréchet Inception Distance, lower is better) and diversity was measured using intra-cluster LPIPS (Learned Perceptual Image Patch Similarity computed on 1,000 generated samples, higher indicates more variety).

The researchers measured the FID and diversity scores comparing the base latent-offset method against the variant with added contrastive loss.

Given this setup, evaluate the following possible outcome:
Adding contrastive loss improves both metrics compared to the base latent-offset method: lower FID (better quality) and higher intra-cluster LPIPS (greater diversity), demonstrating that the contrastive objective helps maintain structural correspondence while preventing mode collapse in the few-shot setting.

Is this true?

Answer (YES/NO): NO